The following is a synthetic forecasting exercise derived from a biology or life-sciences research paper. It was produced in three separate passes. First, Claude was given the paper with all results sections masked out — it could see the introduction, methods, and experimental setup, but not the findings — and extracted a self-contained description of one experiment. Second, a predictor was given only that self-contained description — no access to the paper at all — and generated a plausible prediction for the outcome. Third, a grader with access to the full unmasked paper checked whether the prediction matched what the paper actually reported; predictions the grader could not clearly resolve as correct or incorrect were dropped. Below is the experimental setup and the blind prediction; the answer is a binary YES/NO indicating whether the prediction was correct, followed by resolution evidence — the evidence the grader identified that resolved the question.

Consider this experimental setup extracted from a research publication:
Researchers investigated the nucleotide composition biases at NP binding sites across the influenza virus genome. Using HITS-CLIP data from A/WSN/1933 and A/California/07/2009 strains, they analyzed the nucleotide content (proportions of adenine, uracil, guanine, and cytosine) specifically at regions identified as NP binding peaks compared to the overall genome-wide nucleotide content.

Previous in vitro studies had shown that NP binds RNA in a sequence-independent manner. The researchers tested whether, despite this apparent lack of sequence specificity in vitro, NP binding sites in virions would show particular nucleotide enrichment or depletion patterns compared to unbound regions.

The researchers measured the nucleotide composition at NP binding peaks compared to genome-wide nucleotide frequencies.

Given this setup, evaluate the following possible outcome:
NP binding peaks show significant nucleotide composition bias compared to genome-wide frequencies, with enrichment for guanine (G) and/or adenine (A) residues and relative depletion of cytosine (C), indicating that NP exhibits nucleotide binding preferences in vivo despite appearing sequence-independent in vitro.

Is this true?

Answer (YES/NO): NO